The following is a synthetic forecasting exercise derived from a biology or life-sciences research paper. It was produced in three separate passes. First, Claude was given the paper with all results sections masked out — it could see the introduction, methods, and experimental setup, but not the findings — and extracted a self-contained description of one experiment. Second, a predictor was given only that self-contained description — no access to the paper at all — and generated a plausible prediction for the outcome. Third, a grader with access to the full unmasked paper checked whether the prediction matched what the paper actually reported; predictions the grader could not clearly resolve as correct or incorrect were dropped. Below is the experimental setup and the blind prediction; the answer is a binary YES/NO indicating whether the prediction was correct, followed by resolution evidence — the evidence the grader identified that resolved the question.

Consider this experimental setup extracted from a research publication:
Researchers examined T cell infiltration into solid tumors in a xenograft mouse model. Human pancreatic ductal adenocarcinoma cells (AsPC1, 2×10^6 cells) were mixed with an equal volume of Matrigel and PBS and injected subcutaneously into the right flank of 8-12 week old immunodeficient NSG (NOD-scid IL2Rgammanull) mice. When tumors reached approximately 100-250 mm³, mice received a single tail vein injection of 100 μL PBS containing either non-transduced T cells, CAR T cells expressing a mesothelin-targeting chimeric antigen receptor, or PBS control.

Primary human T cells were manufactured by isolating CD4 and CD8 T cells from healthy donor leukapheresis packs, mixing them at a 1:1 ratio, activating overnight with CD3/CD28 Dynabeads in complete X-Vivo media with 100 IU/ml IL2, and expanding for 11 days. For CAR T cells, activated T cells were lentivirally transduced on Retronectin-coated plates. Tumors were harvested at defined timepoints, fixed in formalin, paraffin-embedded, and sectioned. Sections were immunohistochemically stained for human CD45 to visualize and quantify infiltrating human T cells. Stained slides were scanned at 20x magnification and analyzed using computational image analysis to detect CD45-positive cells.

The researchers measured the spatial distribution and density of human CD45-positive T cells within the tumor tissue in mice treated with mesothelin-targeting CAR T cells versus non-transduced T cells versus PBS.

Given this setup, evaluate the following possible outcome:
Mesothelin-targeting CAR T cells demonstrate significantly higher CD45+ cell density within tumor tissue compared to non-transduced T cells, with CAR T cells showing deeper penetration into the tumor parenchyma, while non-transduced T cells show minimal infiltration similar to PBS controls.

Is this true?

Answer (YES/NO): NO